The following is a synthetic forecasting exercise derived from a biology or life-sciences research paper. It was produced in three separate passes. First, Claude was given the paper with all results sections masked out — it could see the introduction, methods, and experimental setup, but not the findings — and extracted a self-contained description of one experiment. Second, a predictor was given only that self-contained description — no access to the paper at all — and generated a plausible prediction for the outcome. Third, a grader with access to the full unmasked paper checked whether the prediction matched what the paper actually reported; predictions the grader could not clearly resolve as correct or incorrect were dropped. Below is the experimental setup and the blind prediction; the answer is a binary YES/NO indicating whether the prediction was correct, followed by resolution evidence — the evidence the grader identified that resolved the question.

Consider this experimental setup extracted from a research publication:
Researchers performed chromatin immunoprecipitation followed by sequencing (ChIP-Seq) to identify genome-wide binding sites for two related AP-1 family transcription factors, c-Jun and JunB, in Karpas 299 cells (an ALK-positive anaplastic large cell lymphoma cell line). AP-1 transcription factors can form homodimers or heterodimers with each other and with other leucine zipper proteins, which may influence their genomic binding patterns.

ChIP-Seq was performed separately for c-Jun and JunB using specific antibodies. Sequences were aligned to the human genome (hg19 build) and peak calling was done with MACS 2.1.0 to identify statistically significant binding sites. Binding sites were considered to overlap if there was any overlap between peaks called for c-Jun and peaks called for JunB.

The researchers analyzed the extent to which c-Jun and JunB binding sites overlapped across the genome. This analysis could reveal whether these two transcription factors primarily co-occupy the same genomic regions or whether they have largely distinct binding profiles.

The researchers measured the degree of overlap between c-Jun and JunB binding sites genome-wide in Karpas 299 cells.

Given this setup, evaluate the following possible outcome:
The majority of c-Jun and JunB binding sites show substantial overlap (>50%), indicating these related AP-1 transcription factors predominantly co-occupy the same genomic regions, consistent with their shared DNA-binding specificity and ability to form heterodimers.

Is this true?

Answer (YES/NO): NO